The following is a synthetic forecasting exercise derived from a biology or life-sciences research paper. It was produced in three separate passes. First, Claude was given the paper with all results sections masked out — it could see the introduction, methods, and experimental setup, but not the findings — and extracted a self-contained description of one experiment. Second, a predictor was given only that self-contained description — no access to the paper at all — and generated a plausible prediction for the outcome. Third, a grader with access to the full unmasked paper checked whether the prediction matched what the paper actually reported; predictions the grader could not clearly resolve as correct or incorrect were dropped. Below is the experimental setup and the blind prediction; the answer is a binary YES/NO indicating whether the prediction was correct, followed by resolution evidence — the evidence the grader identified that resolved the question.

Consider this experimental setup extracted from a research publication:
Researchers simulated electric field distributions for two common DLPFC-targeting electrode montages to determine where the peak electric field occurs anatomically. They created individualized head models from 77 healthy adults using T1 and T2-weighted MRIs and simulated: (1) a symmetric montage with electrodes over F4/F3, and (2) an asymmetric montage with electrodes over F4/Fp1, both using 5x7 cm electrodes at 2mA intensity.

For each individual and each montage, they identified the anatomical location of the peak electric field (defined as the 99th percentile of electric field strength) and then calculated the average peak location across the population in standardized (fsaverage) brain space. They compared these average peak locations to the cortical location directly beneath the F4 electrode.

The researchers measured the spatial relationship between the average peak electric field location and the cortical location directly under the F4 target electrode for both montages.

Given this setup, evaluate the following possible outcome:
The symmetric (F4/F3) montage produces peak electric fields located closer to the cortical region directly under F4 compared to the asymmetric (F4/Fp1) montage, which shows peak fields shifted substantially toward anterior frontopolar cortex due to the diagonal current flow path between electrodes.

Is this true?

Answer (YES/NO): NO